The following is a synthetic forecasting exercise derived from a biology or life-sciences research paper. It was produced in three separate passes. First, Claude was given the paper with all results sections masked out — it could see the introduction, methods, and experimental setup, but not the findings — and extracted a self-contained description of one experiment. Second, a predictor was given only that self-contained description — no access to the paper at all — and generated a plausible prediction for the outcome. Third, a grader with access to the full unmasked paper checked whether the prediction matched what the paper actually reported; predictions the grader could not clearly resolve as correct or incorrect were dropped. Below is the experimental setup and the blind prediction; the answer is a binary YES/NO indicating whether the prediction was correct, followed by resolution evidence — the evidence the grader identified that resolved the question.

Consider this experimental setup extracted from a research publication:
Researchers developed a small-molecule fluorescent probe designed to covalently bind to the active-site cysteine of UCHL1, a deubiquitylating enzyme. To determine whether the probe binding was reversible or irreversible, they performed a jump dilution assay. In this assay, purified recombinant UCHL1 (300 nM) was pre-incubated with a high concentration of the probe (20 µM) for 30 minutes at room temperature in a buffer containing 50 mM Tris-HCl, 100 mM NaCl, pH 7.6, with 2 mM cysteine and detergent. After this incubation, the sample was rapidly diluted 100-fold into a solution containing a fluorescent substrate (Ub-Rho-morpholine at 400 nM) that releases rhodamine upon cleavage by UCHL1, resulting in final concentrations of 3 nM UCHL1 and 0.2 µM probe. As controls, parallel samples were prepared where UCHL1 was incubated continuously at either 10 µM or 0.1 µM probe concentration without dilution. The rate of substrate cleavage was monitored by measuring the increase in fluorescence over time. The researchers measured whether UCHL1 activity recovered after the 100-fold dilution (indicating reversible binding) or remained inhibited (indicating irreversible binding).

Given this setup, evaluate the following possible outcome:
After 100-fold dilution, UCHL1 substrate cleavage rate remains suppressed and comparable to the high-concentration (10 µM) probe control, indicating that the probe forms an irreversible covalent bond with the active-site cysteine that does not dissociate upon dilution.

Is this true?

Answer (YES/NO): YES